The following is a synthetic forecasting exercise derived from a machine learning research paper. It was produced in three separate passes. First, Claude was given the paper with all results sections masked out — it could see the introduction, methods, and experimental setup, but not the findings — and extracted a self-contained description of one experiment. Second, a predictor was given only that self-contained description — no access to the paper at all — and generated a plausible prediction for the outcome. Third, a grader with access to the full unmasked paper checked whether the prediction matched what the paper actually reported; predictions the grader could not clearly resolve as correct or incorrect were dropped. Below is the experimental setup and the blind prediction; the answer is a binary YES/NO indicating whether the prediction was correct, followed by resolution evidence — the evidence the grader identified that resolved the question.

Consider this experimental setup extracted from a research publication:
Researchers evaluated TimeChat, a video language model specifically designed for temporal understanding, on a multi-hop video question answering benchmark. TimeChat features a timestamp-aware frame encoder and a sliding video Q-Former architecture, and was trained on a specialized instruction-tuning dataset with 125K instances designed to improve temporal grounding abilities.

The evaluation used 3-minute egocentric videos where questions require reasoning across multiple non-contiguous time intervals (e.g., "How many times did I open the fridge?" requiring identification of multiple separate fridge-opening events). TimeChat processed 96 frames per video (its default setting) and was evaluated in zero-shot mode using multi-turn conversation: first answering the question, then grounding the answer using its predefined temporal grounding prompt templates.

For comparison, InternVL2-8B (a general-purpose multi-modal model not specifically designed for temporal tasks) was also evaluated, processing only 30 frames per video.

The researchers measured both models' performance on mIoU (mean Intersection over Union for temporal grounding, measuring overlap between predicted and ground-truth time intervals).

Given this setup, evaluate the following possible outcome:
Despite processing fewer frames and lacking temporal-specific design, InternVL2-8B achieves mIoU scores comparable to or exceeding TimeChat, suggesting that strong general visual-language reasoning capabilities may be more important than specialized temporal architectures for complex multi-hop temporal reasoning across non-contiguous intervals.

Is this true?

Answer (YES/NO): YES